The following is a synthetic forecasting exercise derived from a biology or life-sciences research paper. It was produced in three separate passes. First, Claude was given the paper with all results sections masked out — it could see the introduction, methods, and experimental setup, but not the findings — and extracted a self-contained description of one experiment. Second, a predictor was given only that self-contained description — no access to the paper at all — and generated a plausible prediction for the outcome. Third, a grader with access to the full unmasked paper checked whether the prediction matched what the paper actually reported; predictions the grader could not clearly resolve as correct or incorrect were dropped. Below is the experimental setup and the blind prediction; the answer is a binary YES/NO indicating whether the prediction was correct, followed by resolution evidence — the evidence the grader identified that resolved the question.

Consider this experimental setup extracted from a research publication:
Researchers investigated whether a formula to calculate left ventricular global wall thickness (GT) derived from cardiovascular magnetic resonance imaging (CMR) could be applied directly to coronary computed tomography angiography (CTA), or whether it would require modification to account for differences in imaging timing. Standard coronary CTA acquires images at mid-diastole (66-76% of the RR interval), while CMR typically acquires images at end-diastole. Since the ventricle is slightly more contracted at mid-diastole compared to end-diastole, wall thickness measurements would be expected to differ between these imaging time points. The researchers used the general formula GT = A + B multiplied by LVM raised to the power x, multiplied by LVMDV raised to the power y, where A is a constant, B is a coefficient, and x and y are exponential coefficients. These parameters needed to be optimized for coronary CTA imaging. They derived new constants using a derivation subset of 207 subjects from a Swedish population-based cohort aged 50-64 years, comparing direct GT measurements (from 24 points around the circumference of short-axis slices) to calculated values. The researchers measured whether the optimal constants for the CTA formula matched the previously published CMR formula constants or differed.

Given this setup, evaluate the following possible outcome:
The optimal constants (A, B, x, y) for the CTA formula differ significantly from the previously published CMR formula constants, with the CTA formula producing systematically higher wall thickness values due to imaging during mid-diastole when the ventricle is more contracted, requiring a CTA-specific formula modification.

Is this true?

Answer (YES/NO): NO